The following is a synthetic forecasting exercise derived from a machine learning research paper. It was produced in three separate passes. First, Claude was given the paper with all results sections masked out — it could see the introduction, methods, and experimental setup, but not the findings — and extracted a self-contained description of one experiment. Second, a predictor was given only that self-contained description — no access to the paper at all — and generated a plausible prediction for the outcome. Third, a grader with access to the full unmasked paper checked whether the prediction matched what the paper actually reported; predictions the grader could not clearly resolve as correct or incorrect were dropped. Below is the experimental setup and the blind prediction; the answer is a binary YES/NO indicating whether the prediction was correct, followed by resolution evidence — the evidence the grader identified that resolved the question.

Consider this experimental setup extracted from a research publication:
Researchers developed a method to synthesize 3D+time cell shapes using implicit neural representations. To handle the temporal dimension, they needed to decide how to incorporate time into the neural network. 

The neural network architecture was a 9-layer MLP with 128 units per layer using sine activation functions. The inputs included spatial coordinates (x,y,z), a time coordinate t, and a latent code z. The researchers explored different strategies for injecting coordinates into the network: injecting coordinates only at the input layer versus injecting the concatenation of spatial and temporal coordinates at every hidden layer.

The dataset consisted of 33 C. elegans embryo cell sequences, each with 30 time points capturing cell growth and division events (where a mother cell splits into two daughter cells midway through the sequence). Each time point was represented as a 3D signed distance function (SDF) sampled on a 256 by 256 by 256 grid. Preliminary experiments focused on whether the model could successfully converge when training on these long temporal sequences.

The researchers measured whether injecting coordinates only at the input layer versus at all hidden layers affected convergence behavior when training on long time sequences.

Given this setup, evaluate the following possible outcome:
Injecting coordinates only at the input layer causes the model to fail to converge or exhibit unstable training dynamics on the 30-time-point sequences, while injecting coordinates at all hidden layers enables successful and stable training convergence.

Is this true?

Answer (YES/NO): YES